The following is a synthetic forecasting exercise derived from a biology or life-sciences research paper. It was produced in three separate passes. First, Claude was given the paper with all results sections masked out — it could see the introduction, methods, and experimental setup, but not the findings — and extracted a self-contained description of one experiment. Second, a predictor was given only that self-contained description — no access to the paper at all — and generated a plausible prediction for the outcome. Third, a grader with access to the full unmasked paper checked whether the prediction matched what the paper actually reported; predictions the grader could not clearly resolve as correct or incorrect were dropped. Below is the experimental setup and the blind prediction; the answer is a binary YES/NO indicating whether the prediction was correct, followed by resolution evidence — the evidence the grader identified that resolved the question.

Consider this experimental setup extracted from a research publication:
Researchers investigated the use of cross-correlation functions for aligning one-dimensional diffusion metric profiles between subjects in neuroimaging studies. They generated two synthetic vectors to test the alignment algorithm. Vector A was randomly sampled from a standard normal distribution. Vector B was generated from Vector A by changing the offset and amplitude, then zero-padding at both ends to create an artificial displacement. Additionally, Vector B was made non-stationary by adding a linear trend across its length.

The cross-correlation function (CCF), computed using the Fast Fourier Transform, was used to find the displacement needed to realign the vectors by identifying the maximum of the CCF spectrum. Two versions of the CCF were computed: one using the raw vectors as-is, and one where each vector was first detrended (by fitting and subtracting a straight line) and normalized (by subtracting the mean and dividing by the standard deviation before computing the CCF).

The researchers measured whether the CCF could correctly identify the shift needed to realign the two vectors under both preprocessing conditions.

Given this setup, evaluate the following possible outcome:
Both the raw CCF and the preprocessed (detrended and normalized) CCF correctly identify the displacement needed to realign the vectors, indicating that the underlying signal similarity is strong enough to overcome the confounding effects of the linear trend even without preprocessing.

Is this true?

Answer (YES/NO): NO